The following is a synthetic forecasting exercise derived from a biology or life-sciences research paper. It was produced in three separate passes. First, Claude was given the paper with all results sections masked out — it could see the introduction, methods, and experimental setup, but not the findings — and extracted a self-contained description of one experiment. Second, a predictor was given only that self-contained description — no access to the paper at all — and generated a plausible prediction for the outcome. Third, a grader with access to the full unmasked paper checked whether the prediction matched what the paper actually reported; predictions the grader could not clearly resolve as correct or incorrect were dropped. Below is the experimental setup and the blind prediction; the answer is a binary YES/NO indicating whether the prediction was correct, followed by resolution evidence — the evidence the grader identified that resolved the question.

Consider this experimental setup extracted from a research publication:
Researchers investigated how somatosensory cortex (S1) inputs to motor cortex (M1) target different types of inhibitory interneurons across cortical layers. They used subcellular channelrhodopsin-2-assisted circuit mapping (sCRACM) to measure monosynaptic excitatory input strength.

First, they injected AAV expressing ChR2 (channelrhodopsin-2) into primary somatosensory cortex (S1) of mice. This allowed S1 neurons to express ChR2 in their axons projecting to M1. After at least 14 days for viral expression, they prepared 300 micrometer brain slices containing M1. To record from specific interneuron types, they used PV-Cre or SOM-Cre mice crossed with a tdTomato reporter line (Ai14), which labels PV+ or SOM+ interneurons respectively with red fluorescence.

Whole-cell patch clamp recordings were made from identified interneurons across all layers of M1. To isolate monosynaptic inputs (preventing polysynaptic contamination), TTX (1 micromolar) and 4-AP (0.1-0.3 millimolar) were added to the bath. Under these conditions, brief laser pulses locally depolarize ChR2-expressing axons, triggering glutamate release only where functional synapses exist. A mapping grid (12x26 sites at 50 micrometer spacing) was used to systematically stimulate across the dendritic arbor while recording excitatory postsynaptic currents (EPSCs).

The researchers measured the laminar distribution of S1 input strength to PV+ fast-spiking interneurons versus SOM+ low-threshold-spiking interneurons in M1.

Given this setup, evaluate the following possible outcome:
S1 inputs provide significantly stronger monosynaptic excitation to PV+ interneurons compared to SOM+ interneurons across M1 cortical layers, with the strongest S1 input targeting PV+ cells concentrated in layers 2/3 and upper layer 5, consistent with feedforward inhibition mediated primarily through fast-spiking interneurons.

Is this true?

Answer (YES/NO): NO